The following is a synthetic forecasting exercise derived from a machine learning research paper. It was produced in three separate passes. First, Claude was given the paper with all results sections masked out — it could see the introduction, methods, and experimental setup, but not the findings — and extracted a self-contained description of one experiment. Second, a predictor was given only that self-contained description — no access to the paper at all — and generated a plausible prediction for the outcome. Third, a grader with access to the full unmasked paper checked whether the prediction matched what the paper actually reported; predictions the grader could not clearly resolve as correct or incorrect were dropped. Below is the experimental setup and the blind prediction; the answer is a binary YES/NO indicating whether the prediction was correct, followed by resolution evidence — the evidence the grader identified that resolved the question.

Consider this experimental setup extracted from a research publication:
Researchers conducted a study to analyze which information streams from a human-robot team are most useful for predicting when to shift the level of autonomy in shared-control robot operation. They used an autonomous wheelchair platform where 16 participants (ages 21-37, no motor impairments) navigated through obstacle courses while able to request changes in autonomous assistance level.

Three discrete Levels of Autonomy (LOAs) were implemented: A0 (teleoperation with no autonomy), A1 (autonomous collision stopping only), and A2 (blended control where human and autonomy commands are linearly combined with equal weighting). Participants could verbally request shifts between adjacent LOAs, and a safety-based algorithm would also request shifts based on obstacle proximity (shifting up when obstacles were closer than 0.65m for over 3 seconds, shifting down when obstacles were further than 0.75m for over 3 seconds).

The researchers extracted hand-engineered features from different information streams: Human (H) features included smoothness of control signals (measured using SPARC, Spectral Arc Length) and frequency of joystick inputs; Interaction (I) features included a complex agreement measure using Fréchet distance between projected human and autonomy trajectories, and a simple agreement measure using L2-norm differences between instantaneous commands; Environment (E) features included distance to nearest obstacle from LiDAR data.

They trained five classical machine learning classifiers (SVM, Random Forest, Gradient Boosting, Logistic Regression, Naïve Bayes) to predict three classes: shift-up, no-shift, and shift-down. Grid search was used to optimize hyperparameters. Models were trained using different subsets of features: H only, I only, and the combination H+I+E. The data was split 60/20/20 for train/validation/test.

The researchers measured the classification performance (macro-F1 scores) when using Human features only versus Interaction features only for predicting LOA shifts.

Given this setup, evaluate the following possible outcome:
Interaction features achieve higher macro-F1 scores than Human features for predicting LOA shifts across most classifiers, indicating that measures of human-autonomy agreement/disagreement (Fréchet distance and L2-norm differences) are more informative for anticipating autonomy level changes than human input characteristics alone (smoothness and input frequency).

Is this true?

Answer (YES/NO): YES